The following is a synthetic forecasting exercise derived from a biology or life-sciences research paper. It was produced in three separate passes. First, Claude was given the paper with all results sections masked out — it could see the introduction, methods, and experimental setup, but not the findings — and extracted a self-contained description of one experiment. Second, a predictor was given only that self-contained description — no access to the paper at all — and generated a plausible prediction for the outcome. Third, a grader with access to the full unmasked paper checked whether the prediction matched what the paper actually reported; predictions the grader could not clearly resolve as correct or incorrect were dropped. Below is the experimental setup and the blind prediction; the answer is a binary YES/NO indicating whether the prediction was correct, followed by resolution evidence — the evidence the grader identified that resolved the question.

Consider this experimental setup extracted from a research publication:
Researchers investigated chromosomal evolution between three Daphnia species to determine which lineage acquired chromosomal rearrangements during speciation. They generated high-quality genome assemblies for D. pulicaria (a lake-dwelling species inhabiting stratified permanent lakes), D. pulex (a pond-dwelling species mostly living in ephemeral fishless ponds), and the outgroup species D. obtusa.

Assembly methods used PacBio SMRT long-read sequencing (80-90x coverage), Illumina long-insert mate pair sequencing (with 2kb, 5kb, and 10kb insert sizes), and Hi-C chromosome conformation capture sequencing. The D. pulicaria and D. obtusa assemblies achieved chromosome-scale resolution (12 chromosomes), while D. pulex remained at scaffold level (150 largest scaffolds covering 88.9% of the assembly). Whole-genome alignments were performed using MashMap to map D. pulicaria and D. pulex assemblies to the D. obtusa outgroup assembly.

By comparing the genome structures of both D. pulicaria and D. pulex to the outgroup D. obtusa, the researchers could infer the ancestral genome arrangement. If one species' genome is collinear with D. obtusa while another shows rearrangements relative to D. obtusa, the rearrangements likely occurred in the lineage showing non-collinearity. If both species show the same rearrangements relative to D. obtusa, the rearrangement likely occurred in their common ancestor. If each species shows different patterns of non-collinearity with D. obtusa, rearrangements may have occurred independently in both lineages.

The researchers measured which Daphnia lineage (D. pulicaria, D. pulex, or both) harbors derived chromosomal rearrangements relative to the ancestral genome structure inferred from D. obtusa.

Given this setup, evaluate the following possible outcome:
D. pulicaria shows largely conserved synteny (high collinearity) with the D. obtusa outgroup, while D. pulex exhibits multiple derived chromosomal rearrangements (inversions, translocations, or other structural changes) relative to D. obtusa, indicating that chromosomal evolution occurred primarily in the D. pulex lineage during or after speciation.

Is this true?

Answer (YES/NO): NO